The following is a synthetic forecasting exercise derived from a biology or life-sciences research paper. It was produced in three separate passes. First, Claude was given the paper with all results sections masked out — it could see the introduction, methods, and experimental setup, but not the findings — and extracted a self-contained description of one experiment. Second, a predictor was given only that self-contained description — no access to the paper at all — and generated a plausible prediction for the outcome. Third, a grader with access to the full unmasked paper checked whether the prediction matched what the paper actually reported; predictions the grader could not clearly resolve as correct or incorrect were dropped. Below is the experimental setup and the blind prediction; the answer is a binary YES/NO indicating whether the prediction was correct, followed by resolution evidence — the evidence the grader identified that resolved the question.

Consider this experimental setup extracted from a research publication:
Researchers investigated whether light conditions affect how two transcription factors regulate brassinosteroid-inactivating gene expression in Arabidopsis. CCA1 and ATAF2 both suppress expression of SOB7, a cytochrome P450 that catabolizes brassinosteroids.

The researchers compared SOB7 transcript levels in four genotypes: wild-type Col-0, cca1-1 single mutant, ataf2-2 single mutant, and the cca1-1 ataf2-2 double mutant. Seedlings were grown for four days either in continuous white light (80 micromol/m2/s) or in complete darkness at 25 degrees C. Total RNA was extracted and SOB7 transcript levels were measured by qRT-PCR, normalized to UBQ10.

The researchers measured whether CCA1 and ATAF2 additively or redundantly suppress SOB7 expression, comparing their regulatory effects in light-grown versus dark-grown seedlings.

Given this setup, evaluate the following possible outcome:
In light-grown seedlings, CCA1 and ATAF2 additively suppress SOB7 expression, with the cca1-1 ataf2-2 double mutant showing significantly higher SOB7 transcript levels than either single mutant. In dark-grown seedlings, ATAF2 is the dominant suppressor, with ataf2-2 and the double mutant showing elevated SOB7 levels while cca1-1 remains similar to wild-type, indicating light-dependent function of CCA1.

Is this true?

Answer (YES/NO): NO